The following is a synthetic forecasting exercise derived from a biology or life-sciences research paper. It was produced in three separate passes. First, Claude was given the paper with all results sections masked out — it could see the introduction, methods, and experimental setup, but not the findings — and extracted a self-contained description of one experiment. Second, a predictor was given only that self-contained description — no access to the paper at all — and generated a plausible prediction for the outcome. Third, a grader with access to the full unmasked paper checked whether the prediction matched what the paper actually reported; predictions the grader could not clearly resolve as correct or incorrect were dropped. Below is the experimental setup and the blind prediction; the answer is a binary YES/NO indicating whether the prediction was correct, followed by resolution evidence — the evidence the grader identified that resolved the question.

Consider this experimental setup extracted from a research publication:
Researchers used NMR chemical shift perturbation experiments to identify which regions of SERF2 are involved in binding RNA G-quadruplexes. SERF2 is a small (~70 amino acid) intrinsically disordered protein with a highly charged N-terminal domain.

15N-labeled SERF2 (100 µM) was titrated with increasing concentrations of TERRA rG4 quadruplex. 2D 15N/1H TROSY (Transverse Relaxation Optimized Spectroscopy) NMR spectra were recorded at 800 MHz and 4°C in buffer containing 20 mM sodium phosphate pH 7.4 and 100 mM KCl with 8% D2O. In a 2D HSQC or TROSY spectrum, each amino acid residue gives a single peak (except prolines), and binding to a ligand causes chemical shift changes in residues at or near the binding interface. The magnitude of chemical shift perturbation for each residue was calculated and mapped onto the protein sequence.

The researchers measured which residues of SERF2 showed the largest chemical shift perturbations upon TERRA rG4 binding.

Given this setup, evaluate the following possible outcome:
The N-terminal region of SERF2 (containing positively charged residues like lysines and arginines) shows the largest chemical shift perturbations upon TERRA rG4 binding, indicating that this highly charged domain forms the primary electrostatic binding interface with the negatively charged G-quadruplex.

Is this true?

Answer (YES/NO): NO